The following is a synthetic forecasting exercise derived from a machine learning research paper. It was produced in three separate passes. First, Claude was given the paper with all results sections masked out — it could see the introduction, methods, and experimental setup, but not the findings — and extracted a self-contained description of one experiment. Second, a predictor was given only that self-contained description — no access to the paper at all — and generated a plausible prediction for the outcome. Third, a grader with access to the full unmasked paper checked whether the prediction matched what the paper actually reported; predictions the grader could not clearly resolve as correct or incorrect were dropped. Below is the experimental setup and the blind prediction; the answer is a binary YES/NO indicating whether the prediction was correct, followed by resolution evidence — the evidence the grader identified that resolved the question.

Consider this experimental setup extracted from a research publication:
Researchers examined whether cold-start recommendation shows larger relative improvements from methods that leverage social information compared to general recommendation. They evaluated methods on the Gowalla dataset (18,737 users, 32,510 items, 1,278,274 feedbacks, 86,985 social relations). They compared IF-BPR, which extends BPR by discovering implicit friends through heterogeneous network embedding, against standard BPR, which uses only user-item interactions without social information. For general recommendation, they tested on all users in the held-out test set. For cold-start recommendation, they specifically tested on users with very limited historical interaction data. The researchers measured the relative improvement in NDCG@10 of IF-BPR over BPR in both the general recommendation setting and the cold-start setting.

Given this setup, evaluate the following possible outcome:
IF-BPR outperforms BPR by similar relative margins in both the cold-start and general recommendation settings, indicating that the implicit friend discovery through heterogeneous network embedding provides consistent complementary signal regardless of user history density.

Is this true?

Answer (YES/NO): NO